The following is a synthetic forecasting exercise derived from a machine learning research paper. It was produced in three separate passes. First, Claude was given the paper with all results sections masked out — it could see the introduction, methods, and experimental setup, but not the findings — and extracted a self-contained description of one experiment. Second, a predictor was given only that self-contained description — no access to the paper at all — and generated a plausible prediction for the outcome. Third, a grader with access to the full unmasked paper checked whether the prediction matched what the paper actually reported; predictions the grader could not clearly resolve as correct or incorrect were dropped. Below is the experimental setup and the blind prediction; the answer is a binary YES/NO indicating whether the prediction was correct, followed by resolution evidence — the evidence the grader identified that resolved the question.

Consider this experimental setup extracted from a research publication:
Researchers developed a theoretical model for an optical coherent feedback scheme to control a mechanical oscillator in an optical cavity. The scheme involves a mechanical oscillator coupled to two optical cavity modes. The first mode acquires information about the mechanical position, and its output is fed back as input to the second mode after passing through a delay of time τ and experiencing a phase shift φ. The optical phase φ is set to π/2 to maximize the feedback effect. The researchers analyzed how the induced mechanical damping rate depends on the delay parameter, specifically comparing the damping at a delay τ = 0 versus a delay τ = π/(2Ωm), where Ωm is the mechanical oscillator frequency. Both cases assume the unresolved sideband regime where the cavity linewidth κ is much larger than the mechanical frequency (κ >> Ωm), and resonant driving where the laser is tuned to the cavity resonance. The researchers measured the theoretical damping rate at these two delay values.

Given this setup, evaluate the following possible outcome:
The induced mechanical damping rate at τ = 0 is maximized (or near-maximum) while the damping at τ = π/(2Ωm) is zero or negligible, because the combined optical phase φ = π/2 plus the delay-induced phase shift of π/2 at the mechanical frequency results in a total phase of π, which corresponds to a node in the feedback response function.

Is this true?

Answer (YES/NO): NO